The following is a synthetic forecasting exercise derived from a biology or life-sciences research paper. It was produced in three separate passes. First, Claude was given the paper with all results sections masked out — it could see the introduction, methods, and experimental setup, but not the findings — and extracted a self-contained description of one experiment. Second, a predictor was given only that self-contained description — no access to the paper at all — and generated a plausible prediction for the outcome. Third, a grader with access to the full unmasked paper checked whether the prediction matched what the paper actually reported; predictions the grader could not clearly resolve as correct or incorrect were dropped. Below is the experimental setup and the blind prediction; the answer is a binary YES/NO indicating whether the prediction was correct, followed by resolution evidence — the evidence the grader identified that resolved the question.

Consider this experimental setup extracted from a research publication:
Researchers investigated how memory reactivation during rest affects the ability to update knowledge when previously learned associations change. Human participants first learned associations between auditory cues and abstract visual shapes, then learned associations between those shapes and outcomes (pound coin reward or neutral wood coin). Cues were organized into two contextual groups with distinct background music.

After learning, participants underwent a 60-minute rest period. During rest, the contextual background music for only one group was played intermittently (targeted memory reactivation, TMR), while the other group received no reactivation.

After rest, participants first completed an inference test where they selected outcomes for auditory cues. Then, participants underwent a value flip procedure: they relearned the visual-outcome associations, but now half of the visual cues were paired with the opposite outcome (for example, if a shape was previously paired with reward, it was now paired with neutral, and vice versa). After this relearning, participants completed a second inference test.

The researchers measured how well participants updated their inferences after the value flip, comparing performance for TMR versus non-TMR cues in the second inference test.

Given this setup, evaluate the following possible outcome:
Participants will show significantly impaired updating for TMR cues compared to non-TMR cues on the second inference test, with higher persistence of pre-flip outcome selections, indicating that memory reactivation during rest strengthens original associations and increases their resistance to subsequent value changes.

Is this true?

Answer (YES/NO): YES